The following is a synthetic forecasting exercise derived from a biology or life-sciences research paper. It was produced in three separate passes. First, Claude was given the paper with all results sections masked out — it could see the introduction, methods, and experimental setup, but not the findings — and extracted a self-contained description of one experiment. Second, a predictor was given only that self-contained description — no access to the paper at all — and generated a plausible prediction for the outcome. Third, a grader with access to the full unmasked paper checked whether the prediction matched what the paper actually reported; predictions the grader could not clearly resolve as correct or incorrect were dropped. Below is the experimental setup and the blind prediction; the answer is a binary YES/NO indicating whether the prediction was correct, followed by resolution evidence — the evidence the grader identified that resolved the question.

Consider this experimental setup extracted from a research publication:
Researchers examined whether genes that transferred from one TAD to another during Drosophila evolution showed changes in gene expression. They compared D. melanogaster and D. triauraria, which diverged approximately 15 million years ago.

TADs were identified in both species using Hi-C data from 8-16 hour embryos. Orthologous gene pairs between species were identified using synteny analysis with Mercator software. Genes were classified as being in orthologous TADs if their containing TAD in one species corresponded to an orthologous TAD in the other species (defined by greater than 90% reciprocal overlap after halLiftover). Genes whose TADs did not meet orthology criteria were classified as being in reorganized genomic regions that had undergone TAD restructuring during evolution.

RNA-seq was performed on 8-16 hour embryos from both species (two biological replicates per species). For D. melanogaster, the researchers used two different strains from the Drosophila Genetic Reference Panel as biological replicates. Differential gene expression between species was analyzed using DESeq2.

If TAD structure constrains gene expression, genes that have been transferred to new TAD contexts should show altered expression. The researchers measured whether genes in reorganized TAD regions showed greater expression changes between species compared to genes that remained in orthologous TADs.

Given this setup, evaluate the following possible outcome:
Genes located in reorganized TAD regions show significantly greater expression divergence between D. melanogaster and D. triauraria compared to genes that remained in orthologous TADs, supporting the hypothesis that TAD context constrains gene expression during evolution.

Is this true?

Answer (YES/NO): NO